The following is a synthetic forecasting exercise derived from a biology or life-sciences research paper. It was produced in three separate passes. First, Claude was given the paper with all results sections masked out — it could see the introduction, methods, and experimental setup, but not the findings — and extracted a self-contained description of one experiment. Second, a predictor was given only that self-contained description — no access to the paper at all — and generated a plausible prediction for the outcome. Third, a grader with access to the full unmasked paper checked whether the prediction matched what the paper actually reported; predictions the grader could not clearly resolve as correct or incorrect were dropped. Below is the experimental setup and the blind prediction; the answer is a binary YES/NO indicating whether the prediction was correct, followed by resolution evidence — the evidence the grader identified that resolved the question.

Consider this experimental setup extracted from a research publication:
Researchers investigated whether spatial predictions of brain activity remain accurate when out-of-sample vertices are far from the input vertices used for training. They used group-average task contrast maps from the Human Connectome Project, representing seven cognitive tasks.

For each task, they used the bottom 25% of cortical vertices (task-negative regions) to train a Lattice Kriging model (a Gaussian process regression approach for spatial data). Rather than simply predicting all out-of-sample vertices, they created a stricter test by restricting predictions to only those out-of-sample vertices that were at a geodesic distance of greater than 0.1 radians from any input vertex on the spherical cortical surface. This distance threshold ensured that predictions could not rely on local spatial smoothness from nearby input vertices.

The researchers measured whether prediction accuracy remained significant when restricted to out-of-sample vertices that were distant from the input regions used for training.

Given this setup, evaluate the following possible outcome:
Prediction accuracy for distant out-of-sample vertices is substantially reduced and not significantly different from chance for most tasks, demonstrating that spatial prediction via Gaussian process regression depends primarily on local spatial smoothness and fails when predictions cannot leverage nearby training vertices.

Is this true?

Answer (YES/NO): NO